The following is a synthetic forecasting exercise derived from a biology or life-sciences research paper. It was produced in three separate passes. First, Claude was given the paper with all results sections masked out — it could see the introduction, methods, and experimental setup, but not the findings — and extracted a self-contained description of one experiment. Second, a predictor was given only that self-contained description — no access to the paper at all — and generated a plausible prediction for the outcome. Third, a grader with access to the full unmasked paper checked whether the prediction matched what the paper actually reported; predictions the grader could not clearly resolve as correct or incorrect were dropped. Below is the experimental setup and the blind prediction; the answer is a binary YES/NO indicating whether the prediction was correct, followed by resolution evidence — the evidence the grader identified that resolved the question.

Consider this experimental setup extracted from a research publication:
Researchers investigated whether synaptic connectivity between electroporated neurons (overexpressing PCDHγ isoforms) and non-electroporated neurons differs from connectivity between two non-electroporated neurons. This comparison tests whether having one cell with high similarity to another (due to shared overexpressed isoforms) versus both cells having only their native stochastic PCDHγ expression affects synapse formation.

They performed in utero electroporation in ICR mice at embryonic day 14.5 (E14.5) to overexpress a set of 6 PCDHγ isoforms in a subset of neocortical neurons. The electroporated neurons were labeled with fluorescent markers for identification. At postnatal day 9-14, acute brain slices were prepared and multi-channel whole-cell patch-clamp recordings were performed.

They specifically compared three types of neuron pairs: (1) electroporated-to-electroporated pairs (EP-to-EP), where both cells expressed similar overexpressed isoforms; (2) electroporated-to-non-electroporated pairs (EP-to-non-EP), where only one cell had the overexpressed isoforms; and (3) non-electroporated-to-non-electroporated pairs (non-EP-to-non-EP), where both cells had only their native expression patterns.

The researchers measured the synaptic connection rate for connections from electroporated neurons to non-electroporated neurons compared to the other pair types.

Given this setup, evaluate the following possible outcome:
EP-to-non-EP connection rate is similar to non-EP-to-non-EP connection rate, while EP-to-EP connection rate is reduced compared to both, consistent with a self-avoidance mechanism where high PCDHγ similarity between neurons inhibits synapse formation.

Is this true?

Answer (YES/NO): YES